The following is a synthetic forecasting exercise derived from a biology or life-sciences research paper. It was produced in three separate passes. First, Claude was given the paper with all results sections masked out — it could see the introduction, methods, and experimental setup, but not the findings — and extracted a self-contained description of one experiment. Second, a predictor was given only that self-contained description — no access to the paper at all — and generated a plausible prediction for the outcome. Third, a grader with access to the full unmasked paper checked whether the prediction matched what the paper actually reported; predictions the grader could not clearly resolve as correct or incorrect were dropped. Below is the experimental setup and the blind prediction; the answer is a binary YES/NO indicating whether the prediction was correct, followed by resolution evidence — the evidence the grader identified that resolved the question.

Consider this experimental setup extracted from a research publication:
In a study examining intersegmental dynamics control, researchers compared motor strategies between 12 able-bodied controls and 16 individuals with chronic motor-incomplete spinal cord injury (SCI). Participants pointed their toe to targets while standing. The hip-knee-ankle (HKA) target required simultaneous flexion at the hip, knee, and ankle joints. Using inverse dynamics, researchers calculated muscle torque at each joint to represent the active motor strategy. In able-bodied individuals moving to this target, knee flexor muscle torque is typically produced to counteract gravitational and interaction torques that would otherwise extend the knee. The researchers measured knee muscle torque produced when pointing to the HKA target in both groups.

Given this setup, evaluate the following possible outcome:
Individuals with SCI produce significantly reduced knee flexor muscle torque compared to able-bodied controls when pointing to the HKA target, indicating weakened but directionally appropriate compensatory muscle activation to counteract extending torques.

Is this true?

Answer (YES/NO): NO